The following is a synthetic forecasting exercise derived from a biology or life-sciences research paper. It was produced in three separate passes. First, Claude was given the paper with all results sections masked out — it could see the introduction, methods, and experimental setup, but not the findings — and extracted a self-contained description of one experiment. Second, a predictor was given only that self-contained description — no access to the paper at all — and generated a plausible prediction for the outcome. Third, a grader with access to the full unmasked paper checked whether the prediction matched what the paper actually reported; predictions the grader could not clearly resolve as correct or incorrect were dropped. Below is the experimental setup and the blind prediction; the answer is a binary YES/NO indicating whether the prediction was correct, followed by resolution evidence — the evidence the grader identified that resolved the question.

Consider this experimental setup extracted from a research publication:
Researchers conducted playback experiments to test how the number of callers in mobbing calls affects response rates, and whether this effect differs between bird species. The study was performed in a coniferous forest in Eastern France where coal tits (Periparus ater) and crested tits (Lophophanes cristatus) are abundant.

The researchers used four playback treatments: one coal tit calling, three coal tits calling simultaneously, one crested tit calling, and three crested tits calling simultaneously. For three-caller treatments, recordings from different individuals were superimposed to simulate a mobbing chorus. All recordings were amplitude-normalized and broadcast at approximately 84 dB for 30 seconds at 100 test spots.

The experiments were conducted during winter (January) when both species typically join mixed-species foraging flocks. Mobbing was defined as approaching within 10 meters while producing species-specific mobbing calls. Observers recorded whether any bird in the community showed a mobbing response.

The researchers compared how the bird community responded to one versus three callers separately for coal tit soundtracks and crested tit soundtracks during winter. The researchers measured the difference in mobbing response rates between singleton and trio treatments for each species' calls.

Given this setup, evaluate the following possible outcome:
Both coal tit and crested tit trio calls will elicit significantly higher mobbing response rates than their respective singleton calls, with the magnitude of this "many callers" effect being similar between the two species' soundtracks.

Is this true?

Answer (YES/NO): YES